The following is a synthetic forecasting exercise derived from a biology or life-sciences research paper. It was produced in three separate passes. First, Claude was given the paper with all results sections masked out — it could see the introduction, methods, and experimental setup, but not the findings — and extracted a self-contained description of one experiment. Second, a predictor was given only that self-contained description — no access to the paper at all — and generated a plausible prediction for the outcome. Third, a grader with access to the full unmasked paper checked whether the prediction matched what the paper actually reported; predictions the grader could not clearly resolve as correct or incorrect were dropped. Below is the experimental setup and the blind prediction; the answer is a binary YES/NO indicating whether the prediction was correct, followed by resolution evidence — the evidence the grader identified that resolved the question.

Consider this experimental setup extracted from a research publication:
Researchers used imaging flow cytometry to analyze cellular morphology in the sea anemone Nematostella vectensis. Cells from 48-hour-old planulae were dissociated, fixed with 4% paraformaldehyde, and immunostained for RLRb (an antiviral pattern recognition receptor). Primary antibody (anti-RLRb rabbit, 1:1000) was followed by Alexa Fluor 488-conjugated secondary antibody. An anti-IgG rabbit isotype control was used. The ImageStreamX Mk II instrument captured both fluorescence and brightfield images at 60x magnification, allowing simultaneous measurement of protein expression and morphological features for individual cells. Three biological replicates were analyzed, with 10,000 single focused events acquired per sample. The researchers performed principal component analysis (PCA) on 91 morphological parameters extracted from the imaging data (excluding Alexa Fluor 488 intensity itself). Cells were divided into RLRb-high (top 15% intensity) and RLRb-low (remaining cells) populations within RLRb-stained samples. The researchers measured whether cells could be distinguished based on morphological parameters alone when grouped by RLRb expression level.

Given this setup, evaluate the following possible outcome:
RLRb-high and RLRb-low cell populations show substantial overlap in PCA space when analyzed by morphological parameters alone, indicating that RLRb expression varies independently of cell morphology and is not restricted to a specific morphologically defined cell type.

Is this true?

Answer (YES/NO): NO